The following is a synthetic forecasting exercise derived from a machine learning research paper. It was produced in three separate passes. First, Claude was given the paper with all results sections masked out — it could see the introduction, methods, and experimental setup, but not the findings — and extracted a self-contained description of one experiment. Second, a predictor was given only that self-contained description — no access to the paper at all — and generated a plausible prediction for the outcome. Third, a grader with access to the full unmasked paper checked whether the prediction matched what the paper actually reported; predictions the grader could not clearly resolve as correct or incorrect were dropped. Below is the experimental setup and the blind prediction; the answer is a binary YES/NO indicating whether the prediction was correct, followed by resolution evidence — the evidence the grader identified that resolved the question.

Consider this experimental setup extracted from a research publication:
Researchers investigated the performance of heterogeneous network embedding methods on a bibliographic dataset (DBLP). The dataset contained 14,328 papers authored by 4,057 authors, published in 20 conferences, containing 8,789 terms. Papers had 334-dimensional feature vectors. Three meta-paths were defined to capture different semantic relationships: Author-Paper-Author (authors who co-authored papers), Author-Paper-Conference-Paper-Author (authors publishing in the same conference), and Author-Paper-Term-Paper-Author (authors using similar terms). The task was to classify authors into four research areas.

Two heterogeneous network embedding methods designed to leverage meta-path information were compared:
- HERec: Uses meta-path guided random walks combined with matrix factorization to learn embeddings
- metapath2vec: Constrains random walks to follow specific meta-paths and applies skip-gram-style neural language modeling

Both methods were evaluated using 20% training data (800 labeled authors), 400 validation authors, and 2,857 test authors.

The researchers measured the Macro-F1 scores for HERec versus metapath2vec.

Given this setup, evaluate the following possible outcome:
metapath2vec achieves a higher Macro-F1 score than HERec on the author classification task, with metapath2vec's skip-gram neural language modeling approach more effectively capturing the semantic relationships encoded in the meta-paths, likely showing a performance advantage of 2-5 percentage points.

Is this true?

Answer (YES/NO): NO